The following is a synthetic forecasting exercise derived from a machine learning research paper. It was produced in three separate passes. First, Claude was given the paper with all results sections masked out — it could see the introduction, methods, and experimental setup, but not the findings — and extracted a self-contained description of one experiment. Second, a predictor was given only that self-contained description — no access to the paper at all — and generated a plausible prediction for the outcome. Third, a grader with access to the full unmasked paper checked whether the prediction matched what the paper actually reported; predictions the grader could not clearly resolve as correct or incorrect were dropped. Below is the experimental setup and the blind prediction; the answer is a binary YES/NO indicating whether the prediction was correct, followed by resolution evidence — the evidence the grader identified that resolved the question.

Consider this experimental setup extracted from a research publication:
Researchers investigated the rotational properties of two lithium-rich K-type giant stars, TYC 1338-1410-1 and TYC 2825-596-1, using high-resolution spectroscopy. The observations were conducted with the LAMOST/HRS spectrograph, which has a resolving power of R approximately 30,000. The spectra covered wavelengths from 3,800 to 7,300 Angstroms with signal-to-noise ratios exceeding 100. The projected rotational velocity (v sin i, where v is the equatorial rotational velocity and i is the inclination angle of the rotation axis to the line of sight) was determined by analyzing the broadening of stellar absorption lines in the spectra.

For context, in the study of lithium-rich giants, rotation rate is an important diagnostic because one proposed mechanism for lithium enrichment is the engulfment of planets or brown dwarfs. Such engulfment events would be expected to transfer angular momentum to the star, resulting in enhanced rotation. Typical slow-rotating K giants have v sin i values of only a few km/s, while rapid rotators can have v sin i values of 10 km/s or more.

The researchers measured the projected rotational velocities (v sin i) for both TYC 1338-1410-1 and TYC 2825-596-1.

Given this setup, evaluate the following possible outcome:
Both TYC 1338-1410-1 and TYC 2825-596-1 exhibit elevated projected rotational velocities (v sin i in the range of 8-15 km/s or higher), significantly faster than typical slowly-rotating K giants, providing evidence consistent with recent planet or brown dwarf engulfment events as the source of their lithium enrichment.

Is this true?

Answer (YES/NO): NO